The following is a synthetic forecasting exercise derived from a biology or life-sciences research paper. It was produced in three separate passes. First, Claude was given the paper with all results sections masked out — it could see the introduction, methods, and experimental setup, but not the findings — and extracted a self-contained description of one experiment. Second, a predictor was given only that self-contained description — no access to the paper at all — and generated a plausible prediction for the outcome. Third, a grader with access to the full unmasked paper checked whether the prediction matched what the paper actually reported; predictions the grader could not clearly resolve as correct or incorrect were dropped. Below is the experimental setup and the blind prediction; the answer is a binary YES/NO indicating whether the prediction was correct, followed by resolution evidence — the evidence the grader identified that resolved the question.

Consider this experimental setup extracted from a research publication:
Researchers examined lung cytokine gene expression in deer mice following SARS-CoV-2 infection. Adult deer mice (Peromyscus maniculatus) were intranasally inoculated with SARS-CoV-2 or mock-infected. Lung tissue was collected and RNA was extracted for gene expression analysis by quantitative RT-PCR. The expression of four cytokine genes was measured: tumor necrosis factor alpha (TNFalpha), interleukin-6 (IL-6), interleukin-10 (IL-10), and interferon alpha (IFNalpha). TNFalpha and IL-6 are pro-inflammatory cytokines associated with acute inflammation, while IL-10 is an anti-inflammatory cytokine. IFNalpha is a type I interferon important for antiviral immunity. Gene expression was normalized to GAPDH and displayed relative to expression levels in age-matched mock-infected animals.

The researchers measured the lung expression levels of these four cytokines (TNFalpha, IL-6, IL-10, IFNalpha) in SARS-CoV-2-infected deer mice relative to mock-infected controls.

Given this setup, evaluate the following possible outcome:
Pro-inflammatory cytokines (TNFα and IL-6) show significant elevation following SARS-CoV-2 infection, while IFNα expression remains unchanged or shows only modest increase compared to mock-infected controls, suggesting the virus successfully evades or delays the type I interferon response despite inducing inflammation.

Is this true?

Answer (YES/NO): NO